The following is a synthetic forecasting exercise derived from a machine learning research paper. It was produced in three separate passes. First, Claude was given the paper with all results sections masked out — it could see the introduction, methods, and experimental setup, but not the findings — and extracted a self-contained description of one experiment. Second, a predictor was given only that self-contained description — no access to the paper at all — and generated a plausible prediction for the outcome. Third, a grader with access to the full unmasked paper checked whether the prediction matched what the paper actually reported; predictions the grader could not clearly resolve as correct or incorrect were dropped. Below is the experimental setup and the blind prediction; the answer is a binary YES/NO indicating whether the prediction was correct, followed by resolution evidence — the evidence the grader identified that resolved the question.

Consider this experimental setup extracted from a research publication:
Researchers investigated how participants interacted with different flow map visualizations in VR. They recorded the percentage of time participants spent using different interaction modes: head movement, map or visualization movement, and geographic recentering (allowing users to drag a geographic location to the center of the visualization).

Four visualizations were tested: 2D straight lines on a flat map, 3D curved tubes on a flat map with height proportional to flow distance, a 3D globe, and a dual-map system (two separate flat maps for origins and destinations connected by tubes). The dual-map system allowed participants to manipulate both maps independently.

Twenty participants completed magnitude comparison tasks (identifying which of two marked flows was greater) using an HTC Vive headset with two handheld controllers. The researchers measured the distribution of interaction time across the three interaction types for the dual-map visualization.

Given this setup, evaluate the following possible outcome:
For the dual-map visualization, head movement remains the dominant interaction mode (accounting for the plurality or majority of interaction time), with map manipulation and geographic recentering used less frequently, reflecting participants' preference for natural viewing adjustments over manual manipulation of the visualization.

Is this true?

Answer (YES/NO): NO